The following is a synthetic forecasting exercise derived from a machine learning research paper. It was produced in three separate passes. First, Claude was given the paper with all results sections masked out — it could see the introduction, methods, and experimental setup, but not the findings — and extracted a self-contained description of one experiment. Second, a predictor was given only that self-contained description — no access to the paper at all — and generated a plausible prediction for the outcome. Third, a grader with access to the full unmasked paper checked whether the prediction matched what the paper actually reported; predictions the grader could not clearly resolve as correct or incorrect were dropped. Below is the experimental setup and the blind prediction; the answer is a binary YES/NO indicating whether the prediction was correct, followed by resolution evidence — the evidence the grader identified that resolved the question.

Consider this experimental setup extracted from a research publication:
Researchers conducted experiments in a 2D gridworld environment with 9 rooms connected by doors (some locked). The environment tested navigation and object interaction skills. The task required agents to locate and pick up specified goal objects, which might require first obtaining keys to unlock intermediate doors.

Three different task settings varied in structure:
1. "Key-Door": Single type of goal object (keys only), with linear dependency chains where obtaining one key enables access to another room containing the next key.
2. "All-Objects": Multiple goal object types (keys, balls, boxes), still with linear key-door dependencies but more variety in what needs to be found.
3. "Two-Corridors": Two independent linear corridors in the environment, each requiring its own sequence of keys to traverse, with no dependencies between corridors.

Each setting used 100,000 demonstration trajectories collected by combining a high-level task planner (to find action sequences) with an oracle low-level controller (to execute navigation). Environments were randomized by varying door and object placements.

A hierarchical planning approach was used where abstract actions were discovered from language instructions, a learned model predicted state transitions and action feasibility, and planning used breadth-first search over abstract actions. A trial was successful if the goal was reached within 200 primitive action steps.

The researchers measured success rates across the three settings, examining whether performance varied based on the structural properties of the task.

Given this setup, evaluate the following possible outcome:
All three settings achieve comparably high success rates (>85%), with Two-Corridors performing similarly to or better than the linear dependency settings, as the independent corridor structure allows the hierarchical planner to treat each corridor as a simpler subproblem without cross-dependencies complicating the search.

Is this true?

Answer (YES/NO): NO